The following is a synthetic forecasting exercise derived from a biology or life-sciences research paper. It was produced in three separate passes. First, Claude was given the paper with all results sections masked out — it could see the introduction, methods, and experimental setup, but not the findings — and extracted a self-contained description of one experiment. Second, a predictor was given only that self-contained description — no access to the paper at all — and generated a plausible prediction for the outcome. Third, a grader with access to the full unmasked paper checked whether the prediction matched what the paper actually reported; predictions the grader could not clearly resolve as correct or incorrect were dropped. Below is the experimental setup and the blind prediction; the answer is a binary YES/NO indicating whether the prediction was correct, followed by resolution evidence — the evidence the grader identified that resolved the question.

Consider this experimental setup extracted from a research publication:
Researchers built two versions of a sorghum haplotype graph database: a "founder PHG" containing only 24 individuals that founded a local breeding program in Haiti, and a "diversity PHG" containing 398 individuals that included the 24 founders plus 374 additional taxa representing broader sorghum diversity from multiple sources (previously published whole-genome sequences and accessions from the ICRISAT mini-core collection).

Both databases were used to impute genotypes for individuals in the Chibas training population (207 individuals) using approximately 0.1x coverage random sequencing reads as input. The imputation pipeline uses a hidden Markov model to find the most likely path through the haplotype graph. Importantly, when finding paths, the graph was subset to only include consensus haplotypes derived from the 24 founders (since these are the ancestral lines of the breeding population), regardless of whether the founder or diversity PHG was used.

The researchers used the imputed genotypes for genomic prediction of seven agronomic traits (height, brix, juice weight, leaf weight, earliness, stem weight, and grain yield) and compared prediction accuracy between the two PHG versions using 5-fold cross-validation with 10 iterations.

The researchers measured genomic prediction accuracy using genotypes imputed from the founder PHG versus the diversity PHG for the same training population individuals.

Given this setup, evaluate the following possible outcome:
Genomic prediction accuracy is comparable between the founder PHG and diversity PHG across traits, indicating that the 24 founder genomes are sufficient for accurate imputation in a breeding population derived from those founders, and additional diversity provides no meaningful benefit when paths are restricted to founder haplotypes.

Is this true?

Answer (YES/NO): YES